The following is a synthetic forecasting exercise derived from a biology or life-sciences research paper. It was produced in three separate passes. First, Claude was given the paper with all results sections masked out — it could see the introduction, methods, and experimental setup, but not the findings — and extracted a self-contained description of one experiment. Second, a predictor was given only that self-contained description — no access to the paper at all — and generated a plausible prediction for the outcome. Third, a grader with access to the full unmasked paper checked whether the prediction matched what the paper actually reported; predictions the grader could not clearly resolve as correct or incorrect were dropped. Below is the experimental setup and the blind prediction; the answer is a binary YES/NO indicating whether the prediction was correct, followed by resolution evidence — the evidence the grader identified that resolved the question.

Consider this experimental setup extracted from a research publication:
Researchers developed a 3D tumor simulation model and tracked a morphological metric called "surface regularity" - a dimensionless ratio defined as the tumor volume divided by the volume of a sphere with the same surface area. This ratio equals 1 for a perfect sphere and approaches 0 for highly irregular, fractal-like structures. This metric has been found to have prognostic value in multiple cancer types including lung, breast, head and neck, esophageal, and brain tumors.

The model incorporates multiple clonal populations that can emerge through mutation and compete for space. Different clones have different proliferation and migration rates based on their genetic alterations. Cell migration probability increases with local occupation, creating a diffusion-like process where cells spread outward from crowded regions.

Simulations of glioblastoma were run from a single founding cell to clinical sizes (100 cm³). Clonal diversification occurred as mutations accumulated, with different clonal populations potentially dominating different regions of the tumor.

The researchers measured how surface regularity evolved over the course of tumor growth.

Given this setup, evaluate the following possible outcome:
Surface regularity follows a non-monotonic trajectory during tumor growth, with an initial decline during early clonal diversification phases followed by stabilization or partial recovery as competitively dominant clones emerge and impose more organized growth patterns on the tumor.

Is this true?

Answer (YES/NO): NO